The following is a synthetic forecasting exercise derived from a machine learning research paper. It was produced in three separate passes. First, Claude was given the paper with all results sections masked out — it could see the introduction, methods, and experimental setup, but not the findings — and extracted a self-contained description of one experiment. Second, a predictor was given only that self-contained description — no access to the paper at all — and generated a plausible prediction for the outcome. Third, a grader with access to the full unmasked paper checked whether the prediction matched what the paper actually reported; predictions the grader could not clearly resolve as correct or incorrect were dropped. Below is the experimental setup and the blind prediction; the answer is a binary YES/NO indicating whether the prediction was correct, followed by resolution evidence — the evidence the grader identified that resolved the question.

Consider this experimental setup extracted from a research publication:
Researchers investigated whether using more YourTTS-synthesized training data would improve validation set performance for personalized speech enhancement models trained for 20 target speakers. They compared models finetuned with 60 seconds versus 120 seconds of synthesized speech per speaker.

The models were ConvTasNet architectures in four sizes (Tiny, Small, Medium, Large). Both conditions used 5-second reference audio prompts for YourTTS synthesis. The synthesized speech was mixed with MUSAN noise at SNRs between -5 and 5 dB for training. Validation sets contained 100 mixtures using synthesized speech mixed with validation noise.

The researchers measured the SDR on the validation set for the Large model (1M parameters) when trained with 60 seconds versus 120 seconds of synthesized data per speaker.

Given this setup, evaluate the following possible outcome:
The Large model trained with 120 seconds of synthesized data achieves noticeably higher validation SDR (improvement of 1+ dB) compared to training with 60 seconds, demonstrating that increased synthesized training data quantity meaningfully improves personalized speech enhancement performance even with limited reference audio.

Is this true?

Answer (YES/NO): NO